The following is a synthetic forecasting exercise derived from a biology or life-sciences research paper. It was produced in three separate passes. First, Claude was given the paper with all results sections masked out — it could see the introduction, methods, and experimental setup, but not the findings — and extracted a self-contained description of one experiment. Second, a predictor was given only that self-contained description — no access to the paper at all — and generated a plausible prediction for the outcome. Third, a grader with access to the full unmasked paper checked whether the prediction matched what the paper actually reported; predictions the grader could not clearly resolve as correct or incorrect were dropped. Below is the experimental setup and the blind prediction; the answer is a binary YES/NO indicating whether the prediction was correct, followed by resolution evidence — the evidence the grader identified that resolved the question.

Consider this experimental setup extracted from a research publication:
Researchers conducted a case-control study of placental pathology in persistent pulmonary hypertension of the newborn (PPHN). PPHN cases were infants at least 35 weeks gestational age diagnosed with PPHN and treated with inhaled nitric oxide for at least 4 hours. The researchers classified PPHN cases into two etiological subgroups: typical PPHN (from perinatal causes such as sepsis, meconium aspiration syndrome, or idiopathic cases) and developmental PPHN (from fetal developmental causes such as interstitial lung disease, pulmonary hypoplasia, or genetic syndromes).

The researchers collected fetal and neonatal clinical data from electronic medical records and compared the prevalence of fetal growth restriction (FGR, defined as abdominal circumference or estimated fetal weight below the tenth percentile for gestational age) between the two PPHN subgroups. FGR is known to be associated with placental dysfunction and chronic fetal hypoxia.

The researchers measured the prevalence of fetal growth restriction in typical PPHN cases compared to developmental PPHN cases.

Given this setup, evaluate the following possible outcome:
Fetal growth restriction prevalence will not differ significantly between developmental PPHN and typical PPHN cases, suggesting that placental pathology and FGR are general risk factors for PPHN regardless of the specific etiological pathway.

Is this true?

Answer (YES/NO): NO